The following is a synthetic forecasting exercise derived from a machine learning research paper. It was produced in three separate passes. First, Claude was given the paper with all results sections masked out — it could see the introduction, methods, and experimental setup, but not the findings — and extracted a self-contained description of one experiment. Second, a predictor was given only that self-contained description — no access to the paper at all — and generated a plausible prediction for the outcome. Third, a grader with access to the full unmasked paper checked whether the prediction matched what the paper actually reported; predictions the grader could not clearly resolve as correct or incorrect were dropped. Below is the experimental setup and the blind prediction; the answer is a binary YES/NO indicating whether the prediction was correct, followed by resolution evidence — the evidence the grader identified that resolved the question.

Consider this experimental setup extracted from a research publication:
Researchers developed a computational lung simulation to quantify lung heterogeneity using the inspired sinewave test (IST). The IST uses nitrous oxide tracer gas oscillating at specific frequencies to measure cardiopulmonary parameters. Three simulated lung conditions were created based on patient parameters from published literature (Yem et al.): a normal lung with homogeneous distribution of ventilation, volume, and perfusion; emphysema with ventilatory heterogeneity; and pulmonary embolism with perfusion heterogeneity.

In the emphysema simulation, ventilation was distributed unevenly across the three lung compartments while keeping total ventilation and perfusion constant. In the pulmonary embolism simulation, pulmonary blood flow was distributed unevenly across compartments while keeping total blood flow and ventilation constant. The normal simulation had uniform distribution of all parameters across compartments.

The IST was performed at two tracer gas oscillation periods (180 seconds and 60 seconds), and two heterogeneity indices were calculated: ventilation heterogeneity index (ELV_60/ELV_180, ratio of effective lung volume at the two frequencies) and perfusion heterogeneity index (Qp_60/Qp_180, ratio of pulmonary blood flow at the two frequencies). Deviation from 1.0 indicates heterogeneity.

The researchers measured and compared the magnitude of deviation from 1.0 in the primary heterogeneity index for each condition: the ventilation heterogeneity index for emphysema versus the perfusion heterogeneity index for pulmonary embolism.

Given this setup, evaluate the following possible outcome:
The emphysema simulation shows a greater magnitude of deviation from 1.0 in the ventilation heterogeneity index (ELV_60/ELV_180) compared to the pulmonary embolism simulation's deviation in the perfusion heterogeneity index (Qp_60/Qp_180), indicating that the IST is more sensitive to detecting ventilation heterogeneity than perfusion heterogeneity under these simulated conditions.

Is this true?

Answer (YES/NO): NO